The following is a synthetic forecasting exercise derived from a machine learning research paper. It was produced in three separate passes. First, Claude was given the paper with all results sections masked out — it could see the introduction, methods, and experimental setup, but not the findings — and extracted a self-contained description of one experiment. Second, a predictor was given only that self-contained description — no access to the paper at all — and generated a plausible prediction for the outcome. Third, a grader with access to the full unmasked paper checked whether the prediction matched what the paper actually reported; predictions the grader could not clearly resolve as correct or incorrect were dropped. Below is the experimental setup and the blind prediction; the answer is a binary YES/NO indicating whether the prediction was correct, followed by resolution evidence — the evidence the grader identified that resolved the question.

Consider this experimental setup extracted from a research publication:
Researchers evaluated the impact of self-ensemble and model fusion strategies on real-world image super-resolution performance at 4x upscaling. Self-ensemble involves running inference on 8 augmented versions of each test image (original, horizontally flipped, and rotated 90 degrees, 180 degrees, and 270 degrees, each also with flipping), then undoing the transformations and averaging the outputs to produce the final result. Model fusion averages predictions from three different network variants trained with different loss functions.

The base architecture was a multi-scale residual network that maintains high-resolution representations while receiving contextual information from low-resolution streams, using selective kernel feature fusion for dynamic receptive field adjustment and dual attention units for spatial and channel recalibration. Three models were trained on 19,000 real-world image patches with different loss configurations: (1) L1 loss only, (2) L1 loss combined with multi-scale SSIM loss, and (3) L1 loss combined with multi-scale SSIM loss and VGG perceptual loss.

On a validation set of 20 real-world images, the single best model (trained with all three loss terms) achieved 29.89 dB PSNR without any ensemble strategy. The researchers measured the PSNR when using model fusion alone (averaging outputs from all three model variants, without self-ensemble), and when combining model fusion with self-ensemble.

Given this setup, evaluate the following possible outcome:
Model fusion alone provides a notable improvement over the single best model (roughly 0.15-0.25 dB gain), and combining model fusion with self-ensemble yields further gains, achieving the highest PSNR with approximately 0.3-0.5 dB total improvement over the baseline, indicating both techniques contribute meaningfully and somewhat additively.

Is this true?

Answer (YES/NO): YES